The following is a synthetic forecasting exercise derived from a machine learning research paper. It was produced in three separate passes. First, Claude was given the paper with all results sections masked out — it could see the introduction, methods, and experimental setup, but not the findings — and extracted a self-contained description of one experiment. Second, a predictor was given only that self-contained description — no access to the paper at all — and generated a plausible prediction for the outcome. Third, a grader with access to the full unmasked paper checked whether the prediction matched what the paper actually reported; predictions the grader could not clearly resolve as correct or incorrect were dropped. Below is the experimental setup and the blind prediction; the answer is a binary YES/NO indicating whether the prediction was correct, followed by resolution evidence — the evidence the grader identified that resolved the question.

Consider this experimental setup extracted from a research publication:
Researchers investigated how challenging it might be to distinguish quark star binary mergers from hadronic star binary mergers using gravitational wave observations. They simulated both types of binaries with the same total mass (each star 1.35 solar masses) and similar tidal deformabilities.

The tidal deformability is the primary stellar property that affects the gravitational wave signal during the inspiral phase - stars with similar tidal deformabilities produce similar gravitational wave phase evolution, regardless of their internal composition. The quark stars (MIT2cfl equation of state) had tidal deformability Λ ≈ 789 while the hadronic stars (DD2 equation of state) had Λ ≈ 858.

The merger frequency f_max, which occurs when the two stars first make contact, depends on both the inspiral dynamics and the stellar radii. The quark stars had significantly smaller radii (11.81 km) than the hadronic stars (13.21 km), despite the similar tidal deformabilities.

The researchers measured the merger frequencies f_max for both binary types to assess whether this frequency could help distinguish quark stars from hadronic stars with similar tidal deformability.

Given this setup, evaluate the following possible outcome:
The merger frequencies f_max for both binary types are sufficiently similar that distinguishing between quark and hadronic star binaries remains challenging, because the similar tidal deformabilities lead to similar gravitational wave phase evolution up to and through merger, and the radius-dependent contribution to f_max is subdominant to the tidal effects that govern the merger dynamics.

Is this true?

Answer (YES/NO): YES